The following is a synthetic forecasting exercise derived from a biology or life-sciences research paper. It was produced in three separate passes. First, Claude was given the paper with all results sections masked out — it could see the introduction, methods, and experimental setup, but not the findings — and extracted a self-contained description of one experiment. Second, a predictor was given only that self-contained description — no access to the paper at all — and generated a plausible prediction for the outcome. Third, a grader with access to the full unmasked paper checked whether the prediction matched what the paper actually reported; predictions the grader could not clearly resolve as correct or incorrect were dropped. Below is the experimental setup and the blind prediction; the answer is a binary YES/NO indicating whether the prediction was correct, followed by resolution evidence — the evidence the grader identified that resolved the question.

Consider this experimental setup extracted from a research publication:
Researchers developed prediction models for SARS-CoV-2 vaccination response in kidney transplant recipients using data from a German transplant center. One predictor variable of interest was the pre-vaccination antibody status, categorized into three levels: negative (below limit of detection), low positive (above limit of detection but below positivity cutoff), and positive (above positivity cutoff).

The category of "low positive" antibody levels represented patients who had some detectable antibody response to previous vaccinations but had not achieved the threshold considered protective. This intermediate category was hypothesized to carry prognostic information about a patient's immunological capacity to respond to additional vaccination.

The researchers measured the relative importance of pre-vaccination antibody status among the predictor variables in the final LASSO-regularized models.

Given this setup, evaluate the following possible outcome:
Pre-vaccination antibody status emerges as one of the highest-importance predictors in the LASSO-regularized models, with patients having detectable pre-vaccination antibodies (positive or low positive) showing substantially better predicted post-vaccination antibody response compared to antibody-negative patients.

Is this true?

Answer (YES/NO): YES